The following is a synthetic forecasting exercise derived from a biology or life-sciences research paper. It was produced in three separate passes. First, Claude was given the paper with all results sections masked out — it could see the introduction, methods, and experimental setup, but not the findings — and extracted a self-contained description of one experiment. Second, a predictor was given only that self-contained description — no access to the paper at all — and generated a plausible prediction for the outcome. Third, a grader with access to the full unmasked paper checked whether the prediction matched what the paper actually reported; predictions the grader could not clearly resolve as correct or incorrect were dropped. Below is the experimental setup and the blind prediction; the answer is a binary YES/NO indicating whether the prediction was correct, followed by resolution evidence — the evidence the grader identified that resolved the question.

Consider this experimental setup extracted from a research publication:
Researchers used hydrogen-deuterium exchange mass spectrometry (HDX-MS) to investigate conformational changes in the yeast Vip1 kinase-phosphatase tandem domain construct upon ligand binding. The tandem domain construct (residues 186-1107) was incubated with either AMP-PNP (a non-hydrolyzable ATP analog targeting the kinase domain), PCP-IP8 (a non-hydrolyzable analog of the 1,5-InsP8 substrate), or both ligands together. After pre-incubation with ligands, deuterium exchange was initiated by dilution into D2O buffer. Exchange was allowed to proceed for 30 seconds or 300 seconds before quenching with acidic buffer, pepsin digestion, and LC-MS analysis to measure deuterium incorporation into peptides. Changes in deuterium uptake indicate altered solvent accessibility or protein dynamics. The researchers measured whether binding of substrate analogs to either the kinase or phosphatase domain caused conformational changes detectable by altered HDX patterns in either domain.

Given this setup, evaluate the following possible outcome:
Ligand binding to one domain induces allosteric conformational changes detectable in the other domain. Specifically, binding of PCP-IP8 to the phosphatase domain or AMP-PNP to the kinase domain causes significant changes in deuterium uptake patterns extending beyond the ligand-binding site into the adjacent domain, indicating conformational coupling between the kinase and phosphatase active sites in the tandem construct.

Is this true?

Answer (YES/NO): NO